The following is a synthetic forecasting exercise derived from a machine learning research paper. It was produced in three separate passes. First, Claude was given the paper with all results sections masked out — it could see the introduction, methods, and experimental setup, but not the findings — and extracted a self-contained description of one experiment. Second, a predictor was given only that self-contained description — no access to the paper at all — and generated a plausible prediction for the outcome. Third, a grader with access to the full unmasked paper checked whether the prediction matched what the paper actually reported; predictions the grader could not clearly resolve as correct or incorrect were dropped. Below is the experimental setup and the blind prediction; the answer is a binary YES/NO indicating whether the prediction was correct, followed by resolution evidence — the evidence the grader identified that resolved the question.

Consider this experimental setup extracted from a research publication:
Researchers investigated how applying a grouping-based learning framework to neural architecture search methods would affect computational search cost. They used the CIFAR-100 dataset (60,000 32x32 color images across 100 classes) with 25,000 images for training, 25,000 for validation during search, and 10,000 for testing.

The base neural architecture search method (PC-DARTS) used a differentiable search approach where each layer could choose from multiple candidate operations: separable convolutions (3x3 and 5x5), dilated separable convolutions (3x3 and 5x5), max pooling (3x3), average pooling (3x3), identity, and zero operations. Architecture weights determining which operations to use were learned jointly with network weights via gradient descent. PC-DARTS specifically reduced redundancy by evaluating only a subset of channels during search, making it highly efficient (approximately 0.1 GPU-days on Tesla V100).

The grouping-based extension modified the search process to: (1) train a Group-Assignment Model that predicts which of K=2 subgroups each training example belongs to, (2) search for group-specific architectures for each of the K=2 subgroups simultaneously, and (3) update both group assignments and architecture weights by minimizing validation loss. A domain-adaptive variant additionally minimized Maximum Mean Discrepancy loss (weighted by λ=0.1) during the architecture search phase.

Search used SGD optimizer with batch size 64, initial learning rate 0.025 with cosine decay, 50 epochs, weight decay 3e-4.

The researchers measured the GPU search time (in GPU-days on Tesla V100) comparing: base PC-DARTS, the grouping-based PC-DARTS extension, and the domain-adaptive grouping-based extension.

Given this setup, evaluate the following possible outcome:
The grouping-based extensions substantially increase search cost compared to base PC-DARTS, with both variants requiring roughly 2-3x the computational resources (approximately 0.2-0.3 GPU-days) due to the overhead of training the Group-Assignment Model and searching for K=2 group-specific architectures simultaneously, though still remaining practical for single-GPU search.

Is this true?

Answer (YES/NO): NO